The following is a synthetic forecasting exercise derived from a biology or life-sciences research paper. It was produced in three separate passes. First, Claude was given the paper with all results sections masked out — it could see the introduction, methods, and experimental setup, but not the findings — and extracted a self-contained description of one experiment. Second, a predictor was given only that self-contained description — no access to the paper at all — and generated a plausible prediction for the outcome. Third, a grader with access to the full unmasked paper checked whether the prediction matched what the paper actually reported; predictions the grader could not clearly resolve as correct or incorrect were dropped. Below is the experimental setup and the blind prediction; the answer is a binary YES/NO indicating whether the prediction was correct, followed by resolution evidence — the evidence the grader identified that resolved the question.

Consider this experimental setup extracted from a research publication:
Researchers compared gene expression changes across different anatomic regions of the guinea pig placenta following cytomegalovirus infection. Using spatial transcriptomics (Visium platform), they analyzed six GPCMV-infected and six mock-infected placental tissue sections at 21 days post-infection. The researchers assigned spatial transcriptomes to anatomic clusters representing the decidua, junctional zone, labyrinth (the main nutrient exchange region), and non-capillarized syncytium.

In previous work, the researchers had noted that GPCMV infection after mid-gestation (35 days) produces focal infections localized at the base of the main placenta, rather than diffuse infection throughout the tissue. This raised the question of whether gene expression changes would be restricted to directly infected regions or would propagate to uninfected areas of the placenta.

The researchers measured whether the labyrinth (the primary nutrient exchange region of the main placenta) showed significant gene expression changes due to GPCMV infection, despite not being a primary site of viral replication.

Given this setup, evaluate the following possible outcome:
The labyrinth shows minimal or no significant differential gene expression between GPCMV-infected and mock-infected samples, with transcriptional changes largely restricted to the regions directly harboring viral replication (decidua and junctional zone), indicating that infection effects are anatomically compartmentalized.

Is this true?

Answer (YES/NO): NO